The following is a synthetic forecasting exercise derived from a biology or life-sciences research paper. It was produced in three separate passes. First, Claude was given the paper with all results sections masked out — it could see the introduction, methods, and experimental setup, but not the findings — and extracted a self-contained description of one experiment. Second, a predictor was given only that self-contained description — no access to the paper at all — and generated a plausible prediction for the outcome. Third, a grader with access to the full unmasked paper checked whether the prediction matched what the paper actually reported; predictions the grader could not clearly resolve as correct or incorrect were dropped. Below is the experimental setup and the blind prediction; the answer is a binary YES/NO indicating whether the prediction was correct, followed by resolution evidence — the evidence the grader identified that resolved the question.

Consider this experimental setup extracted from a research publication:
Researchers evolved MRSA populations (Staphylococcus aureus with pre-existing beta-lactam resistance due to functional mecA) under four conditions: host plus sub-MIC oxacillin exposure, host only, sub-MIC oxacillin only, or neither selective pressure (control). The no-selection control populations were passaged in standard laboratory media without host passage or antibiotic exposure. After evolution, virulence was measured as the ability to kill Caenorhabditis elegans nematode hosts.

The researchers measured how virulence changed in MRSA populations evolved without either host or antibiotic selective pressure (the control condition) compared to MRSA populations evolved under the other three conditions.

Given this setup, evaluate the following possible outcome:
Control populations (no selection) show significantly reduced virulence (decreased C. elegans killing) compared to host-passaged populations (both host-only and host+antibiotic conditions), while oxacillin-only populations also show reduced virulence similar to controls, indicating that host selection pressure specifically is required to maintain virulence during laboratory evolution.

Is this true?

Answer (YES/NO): NO